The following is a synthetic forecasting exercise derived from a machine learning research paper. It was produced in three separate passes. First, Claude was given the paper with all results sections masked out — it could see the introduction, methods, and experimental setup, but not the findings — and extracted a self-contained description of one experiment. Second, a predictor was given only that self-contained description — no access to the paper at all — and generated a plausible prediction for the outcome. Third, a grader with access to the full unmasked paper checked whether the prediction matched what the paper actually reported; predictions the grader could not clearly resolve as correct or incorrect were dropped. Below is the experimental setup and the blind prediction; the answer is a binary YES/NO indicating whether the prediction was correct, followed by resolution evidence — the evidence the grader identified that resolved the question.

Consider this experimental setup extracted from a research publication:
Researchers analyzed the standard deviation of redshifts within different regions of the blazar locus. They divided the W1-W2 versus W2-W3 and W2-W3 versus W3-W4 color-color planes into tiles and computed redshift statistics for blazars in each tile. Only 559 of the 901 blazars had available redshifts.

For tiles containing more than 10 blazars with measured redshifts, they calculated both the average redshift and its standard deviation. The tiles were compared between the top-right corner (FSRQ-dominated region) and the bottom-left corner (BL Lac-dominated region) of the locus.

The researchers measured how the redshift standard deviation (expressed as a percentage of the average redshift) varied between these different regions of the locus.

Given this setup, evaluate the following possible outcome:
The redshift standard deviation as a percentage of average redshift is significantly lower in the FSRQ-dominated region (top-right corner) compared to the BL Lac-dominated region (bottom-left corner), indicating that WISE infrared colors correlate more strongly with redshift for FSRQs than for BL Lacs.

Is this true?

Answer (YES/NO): YES